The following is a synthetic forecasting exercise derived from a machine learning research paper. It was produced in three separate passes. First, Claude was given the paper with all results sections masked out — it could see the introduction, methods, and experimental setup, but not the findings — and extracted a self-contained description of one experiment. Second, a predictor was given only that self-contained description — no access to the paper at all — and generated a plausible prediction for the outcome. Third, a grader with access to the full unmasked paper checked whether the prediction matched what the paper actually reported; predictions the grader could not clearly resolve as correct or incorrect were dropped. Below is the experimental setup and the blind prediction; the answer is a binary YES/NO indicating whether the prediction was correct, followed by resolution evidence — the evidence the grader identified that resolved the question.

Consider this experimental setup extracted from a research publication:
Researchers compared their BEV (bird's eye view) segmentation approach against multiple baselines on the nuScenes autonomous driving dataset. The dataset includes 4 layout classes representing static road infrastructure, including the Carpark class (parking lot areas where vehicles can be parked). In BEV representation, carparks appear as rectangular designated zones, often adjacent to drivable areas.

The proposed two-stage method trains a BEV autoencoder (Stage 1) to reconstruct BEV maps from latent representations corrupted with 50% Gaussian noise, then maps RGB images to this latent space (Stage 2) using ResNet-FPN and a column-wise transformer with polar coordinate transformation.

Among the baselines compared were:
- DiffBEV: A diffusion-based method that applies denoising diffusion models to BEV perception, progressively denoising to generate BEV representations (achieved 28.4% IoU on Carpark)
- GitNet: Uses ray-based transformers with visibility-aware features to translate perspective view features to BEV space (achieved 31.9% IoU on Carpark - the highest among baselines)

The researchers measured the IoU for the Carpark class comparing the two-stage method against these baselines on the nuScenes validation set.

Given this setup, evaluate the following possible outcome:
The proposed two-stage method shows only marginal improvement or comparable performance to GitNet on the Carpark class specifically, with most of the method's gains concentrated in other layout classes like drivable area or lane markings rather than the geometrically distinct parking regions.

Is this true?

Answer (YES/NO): NO